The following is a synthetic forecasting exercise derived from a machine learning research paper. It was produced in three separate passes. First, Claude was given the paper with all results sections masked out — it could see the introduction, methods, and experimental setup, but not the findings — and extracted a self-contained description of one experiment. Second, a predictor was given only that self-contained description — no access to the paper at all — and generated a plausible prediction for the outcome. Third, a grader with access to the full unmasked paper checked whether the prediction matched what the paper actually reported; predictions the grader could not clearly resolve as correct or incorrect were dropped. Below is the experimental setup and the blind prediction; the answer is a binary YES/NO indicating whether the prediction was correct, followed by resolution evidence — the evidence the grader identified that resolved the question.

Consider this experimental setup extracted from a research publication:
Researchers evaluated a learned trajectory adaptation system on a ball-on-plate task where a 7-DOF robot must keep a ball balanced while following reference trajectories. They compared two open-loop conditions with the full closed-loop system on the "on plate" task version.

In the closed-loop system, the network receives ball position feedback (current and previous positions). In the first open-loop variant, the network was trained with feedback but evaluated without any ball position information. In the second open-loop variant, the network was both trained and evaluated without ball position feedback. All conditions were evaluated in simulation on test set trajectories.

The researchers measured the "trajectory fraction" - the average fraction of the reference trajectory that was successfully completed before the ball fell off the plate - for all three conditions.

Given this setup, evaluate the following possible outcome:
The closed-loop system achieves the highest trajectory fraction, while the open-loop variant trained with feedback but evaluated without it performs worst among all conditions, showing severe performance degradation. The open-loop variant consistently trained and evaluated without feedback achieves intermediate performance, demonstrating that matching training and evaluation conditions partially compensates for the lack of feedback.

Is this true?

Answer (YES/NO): YES